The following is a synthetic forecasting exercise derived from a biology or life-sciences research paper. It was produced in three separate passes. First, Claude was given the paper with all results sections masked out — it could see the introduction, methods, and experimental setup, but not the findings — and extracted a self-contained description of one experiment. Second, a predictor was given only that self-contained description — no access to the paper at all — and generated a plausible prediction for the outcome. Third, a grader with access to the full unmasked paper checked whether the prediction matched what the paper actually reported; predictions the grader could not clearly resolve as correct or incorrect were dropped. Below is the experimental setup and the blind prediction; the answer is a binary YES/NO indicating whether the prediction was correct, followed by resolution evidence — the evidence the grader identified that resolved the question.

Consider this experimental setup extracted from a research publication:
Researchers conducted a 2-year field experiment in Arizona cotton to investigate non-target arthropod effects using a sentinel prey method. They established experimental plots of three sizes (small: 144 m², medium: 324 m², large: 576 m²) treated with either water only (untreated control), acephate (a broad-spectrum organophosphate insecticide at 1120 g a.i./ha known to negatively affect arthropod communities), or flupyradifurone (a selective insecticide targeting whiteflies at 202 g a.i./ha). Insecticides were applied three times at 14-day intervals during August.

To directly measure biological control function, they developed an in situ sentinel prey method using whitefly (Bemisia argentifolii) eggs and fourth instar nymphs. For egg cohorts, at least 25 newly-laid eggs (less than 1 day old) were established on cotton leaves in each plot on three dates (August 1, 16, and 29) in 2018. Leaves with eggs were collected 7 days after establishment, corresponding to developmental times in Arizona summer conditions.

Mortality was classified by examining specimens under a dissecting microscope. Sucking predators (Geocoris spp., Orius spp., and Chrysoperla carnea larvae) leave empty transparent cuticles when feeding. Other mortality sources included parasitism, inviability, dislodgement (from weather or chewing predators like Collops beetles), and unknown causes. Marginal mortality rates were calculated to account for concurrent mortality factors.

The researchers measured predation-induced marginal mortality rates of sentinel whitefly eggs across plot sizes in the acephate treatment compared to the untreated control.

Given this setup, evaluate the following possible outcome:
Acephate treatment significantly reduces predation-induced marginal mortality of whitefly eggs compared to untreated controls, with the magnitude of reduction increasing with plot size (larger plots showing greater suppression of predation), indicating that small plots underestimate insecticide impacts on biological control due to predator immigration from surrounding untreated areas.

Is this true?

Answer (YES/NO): NO